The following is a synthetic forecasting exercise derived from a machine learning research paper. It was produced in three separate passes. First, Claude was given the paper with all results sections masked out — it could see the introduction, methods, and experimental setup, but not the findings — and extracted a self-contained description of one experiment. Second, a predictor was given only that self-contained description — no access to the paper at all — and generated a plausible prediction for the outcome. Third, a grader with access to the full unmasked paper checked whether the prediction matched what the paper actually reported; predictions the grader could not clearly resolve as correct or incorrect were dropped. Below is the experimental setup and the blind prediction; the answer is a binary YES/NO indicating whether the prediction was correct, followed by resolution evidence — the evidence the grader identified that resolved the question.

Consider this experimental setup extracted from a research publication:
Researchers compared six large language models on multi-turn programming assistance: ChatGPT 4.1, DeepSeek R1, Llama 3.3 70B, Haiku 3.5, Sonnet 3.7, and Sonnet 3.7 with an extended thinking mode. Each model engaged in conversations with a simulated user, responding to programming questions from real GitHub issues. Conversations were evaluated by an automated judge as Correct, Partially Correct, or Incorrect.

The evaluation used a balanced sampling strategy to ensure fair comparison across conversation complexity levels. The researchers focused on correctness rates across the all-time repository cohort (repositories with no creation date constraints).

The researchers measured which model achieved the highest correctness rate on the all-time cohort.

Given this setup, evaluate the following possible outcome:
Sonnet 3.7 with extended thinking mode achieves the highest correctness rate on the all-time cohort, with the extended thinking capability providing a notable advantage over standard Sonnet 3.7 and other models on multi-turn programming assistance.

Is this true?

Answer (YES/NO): NO